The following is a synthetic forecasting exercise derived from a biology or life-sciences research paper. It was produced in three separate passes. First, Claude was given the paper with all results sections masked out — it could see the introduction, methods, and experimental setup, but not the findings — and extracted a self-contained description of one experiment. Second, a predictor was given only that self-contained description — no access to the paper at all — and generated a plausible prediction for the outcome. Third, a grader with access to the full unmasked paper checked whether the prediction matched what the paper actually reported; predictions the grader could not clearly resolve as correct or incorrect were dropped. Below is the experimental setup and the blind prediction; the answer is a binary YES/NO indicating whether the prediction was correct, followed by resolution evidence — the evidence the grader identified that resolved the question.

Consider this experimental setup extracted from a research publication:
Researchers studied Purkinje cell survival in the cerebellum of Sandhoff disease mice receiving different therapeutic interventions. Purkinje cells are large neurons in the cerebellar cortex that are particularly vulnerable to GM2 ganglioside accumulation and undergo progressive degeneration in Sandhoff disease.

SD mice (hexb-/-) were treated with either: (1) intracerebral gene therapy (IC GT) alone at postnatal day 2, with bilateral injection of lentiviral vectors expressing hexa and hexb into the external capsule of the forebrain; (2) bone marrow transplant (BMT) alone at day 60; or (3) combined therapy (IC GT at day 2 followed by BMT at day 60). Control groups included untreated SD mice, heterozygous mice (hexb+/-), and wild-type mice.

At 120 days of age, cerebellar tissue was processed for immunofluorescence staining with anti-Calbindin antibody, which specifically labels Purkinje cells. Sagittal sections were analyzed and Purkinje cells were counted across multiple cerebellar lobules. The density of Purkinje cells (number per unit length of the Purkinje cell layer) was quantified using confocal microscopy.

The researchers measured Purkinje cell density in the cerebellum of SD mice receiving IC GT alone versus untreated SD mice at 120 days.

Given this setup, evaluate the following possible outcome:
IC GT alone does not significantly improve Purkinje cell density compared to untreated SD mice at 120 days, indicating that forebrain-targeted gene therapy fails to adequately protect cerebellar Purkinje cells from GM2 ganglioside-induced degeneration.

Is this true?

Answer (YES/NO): NO